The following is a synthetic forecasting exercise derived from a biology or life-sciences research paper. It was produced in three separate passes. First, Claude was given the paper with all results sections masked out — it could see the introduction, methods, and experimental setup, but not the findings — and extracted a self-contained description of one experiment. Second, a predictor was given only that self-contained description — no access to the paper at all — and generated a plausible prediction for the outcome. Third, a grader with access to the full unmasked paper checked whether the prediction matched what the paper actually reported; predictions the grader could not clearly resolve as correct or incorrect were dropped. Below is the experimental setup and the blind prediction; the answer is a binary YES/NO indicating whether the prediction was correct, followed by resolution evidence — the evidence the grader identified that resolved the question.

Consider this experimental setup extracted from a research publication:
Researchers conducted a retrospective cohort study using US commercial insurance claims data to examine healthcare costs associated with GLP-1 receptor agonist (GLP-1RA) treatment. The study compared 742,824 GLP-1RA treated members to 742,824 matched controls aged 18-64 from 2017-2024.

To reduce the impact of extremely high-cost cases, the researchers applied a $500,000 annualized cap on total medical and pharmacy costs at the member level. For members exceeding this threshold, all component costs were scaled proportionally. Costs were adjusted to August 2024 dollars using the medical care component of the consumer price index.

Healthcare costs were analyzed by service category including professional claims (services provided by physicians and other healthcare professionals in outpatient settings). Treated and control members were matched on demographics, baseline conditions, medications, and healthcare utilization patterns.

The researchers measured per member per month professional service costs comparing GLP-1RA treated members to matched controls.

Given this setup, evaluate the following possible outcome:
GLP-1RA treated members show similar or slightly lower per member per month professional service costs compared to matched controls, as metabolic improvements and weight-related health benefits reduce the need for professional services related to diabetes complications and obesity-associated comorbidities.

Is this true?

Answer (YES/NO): NO